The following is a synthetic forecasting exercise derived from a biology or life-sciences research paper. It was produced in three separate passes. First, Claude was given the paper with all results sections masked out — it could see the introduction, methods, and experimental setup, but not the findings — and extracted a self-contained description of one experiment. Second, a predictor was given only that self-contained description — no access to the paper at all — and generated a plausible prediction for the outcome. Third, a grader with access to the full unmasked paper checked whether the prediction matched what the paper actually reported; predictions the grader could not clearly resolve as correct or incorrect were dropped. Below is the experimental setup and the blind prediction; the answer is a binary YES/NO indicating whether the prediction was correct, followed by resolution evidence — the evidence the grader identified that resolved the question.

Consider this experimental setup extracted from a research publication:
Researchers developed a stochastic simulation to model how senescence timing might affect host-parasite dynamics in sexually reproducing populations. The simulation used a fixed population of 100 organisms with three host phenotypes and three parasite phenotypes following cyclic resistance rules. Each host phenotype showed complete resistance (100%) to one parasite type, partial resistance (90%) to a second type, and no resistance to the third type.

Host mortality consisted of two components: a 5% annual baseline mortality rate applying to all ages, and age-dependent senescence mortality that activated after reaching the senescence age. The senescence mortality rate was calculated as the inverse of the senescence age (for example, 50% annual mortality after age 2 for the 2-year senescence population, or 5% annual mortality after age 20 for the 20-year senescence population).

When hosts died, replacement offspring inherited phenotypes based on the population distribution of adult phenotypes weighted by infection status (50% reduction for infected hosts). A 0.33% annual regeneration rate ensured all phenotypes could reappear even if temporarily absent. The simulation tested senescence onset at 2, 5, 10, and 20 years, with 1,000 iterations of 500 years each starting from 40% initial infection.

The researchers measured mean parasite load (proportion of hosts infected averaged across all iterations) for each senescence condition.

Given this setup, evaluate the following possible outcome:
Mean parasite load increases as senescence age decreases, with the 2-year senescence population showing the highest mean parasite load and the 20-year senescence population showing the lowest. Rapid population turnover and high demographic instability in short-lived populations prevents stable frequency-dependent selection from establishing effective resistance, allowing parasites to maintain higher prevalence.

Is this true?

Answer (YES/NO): NO